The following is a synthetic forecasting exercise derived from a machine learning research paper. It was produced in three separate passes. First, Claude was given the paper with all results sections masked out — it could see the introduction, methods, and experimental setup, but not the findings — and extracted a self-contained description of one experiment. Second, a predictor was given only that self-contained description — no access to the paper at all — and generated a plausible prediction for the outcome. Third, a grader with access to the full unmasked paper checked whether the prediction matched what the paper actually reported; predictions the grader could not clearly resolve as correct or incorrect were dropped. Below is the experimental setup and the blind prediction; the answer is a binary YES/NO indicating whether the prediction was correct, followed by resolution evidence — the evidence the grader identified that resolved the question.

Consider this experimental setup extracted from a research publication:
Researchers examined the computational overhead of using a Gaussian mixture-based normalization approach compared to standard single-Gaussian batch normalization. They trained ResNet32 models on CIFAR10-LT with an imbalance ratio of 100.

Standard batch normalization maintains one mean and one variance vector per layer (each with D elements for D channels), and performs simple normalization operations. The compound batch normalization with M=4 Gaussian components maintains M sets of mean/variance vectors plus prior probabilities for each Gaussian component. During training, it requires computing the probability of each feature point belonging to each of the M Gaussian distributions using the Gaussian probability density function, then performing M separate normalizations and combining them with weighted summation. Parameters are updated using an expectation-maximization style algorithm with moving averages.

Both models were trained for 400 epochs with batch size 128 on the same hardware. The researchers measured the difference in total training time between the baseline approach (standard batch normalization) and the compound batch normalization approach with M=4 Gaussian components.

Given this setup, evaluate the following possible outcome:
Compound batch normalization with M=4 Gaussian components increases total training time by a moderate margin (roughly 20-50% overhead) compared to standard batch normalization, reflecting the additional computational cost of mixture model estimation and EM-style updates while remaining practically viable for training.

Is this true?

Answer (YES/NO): YES